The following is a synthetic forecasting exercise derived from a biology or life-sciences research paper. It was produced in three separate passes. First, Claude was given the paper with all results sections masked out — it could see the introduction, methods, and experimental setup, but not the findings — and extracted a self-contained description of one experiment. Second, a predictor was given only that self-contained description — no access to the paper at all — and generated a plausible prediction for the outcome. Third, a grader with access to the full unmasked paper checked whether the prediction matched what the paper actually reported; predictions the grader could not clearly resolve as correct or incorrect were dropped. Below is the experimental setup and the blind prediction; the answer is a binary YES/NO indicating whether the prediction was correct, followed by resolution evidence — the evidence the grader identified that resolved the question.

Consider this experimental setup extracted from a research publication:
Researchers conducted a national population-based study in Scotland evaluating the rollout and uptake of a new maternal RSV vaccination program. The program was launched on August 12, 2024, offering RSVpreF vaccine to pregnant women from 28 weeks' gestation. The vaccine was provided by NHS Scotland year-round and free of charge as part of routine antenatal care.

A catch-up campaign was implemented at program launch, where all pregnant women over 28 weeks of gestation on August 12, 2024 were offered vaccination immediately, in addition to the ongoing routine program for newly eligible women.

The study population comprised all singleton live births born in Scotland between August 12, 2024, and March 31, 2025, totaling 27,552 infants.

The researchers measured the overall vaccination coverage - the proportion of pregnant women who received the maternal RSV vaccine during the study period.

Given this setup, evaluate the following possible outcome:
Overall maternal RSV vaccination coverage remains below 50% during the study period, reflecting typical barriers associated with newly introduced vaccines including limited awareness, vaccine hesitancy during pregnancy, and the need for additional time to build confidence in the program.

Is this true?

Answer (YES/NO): NO